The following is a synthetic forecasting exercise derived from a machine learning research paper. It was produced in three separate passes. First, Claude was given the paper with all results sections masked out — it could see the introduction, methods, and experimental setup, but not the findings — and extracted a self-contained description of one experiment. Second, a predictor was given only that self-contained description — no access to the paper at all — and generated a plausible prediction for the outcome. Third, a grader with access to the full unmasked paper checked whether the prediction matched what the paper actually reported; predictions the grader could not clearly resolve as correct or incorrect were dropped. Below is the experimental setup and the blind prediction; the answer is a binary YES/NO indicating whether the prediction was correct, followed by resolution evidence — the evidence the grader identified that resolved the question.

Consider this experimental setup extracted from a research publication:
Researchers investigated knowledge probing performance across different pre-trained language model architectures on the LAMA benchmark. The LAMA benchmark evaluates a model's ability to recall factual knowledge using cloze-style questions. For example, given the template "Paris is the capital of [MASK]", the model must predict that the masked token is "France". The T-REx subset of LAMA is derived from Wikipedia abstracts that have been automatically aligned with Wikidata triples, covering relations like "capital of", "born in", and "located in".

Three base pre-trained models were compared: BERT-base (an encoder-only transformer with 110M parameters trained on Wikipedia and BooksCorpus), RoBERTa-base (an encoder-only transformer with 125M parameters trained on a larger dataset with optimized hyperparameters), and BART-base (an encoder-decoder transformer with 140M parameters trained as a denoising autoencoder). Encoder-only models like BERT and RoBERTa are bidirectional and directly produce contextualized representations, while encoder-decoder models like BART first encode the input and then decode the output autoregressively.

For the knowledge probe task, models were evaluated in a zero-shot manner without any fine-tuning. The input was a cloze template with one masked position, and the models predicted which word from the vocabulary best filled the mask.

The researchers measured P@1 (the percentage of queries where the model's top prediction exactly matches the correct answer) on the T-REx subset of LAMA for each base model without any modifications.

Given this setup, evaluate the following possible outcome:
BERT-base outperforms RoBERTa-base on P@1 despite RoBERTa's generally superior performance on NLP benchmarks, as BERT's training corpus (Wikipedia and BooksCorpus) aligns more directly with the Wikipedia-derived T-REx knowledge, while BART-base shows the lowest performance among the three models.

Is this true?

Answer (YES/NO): YES